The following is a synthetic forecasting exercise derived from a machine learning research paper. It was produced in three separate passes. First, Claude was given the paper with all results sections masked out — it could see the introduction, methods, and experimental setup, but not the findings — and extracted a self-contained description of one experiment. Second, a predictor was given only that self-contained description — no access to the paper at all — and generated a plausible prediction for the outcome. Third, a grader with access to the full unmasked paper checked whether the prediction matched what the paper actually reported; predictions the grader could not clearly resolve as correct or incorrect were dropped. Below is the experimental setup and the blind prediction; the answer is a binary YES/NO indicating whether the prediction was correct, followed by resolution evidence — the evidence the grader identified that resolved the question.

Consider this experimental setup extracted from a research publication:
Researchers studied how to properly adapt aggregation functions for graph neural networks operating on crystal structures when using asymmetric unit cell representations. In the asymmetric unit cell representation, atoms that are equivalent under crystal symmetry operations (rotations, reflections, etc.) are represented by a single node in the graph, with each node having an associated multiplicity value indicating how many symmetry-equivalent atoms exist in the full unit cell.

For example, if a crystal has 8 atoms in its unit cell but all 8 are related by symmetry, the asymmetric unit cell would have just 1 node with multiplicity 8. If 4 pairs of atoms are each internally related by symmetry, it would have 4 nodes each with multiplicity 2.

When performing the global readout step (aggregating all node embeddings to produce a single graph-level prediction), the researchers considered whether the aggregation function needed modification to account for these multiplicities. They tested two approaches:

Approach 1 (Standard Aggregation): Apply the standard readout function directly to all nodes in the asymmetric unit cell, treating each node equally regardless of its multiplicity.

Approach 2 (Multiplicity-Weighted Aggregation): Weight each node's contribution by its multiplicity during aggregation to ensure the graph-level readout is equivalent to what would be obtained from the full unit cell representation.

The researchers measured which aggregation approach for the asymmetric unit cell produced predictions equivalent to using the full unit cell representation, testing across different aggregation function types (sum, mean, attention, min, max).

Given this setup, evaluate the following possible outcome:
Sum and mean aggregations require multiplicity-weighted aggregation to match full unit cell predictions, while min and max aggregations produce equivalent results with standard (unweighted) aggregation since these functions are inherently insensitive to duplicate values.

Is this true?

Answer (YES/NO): YES